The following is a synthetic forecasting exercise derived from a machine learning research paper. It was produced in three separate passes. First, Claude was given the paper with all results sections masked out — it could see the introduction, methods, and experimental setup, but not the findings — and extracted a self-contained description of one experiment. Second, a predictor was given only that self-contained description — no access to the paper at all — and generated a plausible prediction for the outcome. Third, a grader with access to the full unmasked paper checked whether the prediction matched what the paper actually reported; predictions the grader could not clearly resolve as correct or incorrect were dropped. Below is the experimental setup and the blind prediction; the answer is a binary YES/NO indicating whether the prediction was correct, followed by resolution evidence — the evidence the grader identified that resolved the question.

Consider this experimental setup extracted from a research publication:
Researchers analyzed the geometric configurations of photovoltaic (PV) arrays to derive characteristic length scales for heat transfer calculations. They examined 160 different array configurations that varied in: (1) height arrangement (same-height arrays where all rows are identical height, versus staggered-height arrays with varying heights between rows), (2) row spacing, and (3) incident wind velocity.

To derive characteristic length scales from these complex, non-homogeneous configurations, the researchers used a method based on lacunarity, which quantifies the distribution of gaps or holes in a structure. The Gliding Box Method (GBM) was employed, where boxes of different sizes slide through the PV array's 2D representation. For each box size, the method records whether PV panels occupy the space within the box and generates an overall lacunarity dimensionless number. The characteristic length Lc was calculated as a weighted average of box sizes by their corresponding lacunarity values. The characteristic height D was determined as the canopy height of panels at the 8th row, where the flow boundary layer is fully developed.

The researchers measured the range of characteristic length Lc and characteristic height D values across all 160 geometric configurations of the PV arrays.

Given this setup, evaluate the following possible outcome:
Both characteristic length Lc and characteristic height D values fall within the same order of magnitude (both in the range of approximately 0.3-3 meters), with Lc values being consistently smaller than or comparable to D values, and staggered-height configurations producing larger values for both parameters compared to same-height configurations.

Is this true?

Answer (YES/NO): NO